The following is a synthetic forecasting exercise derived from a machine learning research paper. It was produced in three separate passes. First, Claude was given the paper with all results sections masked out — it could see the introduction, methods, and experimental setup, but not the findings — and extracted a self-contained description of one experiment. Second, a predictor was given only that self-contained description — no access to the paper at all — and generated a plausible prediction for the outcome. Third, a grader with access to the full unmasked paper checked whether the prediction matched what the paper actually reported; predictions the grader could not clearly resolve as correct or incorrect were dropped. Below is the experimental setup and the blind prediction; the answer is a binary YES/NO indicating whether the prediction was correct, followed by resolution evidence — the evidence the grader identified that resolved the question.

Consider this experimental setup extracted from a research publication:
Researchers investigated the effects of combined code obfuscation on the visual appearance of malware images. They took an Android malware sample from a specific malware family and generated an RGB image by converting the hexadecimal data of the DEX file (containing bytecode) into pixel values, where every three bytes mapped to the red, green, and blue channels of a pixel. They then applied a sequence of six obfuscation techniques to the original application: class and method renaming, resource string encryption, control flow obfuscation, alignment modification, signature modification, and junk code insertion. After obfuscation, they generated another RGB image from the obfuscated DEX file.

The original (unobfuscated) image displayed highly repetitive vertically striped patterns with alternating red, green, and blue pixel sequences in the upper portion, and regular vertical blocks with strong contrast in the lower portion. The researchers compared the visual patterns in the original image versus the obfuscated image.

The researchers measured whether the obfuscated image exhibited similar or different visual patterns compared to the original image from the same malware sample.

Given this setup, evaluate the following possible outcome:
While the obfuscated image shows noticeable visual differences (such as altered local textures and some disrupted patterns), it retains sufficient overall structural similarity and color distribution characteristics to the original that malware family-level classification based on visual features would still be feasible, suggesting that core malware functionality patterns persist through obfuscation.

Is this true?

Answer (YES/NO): NO